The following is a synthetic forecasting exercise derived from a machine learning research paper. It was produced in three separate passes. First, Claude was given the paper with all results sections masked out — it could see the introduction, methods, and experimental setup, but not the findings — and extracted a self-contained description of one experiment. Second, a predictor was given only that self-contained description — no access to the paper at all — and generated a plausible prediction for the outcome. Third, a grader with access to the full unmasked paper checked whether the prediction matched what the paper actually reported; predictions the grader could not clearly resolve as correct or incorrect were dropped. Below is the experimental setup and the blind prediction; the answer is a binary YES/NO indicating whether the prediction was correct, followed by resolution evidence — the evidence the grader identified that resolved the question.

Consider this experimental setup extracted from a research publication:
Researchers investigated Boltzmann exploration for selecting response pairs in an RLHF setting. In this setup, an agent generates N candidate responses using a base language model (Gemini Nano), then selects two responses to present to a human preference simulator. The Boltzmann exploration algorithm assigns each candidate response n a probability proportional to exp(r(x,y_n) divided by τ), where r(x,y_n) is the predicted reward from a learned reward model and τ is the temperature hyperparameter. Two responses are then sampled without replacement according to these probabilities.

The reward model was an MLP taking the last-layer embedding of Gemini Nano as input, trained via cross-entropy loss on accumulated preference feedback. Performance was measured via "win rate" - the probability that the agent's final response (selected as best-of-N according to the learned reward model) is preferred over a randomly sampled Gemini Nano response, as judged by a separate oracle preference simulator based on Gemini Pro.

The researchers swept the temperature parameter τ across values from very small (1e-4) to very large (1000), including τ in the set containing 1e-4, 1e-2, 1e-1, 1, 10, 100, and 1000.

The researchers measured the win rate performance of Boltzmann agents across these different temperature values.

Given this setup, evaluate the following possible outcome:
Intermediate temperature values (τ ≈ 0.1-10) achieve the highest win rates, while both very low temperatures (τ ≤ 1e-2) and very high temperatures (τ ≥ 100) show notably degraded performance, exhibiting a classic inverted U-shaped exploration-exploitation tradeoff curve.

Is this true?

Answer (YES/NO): NO